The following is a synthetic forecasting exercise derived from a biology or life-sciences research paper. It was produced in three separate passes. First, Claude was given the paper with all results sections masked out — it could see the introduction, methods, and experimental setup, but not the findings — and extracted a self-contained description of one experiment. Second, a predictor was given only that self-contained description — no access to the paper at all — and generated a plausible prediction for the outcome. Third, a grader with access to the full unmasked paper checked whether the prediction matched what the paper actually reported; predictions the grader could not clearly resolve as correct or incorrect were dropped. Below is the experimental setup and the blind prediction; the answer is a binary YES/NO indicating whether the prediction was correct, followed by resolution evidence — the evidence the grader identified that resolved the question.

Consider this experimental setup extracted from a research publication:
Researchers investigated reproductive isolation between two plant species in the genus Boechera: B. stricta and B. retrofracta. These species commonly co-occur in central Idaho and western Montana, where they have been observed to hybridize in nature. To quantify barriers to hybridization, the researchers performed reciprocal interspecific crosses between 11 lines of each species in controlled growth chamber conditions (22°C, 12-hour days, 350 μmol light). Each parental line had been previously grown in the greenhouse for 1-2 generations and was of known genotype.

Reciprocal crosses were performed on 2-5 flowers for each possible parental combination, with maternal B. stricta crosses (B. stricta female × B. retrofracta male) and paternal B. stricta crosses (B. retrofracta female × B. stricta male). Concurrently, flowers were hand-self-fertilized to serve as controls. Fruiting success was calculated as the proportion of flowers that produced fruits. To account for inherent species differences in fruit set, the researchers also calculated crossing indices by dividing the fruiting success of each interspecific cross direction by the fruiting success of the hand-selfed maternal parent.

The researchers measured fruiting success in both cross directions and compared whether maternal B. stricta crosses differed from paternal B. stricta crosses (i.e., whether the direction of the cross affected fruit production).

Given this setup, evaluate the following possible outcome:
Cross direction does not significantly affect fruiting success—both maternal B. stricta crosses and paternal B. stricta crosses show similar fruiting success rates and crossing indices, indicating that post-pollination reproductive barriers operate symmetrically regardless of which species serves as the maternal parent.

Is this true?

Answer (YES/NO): NO